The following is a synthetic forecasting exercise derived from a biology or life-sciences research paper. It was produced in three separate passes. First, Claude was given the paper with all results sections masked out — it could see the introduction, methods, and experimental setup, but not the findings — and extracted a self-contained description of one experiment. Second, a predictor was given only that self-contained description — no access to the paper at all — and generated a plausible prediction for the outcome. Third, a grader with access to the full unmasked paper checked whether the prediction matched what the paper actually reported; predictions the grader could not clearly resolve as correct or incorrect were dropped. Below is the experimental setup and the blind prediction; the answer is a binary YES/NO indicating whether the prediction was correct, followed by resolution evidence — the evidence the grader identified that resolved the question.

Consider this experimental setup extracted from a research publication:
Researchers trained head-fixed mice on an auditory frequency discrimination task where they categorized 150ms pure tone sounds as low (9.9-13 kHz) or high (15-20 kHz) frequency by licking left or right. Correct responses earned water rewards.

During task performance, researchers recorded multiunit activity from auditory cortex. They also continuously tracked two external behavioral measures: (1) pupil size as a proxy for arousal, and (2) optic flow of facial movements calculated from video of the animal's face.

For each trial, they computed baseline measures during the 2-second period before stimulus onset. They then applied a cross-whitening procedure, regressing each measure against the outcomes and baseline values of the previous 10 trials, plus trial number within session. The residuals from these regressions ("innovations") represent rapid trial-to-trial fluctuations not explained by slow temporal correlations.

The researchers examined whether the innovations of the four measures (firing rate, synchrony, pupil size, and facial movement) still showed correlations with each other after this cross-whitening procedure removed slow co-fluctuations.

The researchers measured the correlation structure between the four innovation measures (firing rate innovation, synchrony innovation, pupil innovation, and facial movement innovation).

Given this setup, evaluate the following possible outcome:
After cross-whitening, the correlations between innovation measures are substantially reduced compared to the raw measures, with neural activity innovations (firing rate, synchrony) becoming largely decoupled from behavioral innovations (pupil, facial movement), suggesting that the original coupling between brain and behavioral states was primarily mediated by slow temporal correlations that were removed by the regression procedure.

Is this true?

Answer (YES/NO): NO